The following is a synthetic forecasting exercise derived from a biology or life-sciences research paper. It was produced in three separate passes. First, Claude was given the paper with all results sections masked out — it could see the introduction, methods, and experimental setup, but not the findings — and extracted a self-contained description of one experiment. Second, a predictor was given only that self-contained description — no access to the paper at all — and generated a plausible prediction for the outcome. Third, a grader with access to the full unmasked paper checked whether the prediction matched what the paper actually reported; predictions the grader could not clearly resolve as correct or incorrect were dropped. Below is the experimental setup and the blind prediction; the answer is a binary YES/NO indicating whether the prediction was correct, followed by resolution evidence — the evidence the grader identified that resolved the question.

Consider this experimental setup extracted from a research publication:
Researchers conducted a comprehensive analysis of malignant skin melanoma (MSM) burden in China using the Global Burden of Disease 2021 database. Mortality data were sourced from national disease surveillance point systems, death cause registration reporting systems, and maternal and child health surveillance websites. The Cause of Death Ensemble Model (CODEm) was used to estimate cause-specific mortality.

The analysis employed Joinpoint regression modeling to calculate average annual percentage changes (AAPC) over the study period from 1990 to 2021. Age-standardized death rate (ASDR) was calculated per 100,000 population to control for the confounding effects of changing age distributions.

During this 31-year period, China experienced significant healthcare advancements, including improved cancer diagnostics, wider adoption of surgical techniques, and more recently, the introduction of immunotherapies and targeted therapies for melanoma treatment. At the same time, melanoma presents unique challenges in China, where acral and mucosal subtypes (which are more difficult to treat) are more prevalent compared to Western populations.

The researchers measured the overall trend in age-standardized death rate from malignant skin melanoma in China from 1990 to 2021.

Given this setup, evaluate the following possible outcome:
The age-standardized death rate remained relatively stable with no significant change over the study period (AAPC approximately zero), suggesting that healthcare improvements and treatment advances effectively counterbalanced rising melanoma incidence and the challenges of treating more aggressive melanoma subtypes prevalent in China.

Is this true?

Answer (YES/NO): NO